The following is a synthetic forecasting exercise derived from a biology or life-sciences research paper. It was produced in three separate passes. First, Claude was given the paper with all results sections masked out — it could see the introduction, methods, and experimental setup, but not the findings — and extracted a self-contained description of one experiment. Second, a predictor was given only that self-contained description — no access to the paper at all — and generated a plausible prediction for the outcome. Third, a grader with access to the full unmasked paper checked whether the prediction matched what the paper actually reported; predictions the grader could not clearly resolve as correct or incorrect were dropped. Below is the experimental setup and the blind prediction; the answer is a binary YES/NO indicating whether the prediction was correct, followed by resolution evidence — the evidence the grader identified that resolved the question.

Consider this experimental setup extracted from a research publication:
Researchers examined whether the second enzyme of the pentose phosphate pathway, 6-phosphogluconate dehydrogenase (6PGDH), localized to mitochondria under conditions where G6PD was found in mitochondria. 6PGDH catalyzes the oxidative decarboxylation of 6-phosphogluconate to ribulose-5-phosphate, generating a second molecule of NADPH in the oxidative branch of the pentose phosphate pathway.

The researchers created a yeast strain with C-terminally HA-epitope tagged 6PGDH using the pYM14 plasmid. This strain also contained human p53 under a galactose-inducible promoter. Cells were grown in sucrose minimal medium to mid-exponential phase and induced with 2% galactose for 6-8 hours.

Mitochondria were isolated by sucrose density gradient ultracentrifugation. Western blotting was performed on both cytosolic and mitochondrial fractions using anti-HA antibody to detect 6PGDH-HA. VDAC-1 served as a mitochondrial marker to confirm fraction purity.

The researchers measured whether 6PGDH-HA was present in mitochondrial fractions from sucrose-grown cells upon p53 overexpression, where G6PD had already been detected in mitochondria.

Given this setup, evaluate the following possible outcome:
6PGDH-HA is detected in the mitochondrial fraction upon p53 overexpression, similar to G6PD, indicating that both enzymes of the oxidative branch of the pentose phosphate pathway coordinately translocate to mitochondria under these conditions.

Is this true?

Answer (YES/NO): YES